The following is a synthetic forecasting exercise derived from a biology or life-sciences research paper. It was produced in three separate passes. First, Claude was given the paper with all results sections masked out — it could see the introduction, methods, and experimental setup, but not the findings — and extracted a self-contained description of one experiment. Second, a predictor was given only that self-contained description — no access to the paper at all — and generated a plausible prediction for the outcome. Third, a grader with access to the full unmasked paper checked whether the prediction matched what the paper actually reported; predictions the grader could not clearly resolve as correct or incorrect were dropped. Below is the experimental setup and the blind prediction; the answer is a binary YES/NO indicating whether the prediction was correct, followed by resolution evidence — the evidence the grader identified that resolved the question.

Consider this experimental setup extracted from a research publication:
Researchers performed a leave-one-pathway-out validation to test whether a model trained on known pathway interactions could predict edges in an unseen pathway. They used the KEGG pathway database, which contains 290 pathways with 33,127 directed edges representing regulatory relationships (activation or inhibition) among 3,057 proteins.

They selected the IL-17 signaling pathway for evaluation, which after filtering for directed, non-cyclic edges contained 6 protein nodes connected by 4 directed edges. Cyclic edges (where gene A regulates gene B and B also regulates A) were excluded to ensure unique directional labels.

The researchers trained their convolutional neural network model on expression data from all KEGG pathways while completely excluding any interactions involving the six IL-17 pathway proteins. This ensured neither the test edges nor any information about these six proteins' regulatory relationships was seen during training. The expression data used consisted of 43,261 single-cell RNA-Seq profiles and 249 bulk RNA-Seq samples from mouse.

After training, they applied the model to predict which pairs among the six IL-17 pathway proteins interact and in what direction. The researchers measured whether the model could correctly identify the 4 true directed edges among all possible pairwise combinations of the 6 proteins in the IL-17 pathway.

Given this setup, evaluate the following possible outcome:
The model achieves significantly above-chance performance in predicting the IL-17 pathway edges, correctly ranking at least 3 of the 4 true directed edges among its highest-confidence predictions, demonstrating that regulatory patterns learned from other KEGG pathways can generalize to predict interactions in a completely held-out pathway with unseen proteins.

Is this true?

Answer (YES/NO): YES